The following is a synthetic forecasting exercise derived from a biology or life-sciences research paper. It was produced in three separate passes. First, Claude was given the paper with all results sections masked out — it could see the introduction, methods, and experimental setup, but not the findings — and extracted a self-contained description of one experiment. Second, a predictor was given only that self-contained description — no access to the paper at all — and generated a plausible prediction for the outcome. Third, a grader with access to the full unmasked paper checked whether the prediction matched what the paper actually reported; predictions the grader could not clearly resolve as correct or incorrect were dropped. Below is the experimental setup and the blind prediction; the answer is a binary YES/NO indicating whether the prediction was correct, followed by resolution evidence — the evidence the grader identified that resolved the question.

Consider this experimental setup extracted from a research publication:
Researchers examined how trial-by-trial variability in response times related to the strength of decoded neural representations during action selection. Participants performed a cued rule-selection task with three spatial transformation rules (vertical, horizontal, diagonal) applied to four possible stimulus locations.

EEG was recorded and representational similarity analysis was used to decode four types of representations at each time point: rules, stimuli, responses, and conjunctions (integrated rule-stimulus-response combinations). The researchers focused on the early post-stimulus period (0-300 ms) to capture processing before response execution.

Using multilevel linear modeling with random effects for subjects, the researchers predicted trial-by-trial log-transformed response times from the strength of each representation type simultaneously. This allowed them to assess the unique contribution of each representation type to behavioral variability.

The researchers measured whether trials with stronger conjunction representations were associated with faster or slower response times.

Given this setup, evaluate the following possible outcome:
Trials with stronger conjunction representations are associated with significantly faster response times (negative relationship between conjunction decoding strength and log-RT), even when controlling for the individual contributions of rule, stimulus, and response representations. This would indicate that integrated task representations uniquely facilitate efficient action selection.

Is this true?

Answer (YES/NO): YES